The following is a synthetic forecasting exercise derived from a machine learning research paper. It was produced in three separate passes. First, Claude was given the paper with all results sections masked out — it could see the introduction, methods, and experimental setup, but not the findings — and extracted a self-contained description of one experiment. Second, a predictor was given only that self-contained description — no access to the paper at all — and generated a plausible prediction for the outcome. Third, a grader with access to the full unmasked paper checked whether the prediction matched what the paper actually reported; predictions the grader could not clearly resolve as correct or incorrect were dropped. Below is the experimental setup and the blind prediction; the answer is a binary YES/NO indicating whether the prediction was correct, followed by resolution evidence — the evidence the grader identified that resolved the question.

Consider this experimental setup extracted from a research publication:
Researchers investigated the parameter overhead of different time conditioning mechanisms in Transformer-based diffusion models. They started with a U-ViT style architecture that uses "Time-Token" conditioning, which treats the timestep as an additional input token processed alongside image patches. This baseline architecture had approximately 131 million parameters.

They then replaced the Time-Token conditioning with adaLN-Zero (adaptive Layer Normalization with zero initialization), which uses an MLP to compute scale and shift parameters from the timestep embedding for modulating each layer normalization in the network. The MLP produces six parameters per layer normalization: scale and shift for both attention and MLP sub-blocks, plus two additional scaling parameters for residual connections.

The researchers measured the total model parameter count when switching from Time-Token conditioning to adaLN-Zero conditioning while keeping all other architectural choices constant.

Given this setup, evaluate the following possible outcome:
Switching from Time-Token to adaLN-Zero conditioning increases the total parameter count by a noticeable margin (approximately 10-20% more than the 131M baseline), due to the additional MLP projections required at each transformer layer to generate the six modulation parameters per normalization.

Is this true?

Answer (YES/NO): NO